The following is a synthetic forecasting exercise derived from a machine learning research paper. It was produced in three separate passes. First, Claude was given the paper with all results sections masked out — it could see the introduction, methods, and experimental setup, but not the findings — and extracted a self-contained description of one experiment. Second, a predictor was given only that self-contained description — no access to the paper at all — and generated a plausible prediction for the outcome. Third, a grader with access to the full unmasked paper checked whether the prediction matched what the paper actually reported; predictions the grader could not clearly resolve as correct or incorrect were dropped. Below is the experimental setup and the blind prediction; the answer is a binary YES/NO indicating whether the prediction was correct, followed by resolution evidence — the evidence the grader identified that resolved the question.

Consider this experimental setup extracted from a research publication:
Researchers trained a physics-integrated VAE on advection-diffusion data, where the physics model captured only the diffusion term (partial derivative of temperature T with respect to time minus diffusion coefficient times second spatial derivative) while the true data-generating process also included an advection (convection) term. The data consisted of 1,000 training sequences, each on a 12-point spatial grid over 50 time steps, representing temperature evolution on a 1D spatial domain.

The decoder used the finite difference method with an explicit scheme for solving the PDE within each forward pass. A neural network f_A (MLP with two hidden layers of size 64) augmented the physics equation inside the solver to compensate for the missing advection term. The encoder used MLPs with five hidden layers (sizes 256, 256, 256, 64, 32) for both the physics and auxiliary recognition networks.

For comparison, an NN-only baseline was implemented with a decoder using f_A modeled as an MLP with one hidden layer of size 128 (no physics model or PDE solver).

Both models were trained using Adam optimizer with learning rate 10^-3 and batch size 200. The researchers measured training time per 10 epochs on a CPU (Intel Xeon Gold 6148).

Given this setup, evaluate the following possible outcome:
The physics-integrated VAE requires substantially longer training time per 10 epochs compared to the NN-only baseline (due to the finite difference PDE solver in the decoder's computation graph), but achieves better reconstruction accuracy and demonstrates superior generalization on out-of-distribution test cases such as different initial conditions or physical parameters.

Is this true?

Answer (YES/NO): NO